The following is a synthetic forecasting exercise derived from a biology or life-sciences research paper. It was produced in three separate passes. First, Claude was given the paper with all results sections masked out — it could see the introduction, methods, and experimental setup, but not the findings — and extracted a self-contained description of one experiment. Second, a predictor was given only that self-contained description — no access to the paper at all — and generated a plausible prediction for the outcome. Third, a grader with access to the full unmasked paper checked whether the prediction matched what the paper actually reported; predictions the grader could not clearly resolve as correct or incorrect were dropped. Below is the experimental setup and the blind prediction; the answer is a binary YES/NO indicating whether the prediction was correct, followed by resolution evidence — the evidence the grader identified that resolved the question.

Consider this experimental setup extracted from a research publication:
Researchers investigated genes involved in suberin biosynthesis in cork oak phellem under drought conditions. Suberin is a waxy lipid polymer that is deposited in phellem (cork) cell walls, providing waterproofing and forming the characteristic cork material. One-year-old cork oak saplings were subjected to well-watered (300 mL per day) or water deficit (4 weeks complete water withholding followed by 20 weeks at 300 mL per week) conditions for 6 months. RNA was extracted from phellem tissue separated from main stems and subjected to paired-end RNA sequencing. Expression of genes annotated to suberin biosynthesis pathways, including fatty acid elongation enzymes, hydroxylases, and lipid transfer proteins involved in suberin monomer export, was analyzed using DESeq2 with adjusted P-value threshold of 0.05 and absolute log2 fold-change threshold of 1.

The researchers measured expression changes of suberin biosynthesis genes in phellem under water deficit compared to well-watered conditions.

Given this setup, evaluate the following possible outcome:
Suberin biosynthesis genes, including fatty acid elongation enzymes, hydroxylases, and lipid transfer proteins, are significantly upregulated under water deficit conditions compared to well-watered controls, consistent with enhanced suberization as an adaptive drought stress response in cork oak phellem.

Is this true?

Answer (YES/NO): NO